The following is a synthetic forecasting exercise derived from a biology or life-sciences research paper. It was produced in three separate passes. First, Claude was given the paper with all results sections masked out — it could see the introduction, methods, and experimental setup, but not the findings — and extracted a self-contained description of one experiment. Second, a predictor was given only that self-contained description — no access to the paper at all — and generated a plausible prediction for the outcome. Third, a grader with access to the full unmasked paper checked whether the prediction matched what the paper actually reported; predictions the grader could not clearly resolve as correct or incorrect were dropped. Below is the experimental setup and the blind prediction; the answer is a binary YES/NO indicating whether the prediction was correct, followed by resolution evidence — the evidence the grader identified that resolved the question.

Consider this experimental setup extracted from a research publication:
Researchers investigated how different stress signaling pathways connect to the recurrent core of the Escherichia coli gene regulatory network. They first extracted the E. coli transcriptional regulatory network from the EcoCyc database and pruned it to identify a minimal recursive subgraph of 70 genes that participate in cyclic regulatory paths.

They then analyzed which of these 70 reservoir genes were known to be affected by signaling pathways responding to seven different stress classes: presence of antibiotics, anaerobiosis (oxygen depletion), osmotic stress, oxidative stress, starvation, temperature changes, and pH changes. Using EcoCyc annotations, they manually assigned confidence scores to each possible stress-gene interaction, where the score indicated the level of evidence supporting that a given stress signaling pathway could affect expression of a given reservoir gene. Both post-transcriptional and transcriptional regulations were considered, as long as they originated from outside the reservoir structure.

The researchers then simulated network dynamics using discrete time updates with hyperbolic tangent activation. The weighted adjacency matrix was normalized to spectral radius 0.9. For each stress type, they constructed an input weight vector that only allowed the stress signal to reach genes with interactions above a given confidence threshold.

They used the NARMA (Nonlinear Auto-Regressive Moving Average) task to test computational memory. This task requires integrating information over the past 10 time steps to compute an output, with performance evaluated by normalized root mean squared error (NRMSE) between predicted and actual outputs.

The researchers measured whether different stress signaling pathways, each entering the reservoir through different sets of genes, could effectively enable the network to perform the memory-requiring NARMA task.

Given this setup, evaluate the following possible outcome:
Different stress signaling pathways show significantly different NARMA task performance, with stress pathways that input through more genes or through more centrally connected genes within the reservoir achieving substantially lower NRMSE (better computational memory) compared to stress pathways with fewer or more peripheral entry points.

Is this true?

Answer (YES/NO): NO